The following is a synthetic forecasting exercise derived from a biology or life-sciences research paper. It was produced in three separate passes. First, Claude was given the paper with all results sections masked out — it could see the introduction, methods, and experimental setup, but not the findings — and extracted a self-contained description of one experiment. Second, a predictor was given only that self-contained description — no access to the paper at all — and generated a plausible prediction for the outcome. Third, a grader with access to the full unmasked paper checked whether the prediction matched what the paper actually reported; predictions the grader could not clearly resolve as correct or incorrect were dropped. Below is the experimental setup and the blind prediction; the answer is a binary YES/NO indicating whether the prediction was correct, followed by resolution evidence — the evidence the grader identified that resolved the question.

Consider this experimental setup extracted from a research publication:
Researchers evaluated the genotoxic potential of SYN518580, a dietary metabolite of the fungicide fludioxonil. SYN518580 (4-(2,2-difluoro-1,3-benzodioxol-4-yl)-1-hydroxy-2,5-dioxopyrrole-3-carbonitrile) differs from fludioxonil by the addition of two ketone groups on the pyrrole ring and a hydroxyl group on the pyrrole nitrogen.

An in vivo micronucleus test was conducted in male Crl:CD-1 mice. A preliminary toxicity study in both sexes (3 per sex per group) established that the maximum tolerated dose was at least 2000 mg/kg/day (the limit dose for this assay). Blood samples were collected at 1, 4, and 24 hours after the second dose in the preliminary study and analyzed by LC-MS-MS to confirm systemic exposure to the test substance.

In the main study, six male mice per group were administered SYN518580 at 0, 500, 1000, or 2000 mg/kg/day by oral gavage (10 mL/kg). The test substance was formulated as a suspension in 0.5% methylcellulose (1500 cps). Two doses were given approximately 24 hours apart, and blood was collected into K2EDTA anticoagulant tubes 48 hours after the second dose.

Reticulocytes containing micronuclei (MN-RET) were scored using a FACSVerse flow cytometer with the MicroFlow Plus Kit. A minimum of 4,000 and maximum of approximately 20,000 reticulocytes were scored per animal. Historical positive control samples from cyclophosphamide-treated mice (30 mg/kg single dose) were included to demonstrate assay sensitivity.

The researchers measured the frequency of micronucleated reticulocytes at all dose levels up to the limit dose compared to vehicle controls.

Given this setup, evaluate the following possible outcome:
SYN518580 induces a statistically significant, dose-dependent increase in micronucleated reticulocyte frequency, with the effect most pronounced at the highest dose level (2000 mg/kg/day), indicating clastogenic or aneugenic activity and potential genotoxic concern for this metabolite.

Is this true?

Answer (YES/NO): NO